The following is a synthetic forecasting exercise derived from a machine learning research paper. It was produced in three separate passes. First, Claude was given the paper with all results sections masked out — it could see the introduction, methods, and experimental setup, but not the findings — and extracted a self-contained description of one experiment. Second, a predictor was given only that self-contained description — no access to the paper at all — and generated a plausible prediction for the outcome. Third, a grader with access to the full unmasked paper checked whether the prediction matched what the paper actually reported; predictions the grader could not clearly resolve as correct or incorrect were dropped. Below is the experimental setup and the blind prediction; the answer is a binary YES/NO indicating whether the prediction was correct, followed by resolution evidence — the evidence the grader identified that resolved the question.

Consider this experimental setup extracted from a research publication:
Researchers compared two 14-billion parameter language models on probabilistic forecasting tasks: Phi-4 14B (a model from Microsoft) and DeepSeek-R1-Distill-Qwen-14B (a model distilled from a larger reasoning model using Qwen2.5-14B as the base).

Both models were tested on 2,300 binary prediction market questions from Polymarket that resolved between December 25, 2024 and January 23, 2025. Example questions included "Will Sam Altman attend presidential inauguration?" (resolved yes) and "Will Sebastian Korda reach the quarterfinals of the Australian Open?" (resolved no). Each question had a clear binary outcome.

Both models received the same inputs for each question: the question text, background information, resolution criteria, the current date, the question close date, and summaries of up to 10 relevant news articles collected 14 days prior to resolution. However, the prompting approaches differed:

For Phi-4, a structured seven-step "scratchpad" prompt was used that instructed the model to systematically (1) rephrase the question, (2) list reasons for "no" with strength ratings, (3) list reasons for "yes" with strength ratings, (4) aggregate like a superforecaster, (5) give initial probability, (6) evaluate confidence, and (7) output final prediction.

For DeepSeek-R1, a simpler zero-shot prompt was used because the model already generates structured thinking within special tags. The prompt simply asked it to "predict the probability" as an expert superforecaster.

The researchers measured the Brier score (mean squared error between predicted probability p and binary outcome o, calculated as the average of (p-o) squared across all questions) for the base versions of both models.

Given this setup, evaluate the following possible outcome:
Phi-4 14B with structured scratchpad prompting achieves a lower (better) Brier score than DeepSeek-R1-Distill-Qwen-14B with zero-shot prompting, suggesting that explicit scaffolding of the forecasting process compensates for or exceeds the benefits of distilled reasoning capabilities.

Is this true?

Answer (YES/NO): NO